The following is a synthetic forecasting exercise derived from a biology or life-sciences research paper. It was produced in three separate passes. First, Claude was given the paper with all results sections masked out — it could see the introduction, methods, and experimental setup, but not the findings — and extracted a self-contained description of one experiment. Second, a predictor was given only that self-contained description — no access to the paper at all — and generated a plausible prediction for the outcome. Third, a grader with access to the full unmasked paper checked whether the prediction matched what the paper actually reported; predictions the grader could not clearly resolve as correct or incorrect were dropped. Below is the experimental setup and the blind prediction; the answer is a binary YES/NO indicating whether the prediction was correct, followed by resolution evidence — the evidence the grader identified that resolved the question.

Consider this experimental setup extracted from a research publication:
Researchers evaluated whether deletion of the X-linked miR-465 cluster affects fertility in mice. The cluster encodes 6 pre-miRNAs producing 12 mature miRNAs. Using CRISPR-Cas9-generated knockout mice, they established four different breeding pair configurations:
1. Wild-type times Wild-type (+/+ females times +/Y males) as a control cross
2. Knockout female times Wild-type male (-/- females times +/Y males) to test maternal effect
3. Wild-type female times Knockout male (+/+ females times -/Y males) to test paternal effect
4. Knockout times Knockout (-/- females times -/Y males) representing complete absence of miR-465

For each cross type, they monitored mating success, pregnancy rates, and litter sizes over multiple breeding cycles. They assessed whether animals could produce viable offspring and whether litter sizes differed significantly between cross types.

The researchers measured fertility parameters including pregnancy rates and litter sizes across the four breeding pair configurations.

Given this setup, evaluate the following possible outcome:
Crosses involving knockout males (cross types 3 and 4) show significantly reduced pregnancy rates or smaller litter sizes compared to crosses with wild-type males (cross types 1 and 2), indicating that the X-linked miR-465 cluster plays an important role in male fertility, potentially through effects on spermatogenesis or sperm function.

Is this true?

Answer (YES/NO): NO